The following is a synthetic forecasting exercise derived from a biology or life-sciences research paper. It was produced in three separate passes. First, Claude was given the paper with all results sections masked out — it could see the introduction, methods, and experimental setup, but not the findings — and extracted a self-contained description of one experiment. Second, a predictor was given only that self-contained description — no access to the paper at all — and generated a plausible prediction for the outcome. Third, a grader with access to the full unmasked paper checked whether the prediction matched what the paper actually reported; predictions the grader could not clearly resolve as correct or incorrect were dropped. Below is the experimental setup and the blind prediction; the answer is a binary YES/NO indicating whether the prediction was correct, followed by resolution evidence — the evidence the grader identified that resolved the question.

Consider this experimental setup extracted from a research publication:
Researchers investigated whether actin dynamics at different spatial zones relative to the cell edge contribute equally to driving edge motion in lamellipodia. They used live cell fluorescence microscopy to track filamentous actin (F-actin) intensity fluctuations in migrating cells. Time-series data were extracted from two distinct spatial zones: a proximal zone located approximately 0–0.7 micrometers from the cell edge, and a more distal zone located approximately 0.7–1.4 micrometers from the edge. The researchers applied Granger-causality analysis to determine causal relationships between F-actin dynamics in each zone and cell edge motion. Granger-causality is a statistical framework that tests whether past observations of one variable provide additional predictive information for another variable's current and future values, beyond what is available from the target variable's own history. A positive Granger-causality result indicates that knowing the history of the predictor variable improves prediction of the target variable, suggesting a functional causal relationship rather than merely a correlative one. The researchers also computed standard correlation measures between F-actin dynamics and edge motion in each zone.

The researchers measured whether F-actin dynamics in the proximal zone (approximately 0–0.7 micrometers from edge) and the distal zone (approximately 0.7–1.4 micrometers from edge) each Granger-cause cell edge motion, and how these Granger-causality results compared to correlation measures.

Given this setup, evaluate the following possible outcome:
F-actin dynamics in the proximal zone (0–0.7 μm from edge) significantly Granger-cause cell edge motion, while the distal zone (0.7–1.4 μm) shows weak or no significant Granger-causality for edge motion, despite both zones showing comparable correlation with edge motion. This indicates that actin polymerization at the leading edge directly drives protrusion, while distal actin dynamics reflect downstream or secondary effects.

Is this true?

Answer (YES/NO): YES